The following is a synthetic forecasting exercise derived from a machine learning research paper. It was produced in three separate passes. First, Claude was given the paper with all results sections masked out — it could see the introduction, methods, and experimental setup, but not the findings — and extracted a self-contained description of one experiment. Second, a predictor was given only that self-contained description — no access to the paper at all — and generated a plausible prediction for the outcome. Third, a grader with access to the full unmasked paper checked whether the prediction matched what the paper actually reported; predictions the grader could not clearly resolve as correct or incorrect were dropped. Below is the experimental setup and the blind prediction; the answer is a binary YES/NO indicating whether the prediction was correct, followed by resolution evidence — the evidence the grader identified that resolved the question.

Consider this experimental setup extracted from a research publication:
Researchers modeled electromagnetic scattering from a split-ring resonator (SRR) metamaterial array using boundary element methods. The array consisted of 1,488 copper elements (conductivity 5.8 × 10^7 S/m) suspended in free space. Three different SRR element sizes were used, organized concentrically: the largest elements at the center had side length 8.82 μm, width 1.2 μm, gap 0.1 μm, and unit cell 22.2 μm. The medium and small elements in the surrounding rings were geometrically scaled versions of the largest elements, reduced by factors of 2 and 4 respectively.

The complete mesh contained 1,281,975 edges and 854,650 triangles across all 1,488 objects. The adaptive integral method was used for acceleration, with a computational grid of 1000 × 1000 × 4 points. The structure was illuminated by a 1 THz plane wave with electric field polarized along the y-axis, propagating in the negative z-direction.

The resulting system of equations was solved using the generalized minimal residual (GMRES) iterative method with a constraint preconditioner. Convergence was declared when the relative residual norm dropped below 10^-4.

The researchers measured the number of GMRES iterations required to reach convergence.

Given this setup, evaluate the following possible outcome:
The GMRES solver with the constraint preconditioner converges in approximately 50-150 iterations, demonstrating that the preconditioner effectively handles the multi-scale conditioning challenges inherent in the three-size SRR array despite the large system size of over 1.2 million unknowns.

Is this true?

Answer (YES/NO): NO